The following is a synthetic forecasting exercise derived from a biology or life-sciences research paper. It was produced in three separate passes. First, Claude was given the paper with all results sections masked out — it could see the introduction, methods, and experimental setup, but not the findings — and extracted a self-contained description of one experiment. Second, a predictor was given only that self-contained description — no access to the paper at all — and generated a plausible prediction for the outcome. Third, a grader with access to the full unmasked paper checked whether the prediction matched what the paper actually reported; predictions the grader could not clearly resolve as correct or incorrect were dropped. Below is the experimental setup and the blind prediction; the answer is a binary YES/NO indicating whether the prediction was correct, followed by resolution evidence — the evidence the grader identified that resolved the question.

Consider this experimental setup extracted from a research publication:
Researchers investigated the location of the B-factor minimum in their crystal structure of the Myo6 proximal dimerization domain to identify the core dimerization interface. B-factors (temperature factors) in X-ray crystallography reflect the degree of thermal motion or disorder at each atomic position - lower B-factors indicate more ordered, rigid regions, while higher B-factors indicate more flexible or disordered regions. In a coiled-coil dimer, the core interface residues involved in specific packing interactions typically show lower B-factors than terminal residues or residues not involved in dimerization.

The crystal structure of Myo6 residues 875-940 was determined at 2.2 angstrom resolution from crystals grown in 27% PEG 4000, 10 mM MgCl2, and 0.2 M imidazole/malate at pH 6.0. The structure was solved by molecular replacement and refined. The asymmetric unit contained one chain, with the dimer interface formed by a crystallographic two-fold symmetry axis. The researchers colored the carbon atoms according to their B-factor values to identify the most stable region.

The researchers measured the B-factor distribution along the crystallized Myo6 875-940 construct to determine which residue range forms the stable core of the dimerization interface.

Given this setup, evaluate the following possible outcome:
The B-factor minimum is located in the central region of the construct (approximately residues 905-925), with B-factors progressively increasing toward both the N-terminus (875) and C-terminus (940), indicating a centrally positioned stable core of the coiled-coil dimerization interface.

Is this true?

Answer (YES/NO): NO